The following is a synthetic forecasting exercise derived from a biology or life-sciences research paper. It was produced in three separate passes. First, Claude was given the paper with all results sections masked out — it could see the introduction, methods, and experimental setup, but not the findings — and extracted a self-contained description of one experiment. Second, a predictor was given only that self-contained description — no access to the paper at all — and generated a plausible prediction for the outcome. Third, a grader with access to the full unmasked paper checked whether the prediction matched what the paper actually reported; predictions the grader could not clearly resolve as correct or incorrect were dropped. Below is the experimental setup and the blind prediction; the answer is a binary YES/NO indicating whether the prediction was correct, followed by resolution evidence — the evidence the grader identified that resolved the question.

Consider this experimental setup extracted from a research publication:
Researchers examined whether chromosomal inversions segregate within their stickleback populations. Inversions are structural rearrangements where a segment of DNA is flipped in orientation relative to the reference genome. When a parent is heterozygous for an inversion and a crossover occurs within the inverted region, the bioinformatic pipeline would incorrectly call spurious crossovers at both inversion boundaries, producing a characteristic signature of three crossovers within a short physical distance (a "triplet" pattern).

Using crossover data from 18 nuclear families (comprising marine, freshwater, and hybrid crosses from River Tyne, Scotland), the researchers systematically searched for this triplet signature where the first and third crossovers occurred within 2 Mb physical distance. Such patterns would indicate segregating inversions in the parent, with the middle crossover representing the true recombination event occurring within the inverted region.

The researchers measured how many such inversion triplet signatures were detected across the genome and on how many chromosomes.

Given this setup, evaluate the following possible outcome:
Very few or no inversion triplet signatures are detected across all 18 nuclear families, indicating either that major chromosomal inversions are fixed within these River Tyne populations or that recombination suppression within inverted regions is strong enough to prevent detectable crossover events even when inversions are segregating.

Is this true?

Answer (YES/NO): NO